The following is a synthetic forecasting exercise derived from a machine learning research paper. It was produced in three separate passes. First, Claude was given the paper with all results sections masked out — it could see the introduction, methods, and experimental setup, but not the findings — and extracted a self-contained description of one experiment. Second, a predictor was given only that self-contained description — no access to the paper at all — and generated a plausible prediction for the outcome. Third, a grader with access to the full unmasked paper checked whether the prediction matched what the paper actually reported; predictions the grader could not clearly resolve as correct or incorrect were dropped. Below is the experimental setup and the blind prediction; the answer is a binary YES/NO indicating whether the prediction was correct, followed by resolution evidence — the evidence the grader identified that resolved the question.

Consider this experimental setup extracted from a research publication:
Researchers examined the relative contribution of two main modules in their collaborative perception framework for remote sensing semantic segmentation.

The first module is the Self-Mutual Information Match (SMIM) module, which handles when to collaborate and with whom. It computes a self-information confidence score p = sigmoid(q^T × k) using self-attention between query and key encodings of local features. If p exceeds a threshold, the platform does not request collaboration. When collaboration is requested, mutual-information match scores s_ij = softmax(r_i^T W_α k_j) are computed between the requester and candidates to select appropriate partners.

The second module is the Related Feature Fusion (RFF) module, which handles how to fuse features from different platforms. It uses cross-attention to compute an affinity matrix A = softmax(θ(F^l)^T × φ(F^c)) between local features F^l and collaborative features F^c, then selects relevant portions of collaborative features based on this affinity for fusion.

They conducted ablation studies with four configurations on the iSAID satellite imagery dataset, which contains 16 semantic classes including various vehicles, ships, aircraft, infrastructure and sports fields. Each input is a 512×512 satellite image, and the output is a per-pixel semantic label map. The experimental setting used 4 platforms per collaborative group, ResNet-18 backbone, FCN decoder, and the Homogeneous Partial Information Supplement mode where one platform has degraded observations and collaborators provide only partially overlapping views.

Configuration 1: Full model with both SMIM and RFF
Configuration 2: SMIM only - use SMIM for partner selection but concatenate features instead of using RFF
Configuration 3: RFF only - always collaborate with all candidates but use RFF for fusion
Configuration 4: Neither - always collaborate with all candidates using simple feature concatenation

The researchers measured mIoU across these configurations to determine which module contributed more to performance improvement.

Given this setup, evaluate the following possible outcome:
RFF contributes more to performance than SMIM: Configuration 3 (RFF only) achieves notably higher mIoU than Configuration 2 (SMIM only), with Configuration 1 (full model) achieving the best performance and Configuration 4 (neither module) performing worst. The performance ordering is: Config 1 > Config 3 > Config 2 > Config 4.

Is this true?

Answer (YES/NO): NO